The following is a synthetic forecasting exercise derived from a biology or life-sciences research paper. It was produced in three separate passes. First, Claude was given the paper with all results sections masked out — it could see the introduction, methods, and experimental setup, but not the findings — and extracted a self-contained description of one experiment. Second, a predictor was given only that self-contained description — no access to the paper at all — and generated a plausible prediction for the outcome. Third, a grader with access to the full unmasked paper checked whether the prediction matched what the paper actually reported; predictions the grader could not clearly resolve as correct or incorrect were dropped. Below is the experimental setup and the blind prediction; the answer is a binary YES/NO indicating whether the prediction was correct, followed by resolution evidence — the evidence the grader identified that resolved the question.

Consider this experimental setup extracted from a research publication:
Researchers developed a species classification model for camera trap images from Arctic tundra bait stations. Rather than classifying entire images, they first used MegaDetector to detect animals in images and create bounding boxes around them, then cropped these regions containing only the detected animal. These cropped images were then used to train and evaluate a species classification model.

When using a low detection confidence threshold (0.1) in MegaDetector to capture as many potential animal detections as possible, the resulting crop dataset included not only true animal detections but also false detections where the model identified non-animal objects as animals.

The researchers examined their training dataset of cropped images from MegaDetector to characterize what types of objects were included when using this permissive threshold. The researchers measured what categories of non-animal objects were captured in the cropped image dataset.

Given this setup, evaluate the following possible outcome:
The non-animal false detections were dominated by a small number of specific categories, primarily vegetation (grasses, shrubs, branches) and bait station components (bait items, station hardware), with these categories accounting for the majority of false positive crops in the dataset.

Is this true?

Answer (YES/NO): NO